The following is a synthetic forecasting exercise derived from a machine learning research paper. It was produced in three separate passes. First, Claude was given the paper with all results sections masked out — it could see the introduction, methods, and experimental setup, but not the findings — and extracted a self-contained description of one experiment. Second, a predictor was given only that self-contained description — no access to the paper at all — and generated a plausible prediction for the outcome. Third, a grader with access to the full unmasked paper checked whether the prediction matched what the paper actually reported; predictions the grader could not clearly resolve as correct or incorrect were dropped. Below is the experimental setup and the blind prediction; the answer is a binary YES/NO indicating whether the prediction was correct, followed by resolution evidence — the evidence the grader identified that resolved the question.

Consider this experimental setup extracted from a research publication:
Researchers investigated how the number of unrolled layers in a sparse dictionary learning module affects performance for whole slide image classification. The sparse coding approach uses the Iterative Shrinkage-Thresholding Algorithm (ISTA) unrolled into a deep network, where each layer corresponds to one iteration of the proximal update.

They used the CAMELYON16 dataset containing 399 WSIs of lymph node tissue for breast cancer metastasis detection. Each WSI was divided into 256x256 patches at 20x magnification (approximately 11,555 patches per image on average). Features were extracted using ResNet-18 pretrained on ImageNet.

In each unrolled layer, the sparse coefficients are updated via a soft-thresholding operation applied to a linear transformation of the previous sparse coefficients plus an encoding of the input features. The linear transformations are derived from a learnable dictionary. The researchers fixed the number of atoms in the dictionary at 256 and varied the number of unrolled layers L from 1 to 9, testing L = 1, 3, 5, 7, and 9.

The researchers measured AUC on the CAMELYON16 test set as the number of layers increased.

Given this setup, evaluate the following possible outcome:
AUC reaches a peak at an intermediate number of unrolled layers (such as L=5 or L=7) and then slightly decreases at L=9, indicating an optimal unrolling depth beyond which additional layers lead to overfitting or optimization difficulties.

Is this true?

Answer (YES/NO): YES